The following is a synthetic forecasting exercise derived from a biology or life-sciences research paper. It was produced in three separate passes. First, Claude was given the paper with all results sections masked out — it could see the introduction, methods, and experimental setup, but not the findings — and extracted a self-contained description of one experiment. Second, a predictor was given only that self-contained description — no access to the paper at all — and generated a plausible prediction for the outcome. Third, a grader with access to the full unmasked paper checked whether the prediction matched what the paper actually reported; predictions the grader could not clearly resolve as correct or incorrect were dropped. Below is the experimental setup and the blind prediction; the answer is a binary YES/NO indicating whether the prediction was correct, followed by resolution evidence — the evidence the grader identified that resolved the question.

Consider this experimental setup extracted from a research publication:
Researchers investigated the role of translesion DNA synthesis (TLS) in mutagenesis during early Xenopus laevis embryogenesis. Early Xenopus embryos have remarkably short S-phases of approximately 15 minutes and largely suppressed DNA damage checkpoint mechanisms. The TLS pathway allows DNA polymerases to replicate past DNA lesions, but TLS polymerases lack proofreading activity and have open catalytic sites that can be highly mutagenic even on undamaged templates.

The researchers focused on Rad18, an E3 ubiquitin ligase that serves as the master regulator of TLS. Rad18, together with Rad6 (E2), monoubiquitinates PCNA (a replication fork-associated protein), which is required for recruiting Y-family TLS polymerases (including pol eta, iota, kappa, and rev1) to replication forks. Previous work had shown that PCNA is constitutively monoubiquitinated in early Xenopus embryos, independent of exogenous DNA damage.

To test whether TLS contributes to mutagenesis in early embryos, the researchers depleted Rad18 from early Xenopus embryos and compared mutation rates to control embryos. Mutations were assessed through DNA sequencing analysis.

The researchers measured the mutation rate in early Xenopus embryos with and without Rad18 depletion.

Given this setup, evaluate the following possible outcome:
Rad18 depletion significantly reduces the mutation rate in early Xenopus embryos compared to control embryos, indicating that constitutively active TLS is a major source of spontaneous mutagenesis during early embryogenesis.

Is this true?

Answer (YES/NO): YES